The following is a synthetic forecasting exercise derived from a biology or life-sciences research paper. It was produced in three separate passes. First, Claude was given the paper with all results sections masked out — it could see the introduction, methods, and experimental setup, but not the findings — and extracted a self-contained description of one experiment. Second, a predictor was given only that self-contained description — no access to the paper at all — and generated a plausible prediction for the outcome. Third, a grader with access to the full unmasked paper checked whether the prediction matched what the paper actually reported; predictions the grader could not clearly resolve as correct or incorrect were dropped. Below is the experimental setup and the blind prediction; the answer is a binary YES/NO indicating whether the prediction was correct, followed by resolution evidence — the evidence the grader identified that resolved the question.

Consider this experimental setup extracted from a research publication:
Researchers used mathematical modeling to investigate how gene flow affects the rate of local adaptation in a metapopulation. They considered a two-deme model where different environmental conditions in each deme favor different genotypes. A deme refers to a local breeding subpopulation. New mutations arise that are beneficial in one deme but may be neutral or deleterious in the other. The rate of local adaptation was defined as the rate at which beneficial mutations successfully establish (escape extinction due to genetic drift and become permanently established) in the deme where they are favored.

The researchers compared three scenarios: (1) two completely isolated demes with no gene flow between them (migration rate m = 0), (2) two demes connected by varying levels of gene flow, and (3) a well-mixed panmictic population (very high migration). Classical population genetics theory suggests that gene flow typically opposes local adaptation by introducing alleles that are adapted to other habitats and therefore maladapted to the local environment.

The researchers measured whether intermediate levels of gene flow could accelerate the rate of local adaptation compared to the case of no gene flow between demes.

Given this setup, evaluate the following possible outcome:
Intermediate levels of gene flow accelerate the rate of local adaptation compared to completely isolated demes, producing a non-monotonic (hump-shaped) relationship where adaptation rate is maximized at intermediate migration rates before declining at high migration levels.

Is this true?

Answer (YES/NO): YES